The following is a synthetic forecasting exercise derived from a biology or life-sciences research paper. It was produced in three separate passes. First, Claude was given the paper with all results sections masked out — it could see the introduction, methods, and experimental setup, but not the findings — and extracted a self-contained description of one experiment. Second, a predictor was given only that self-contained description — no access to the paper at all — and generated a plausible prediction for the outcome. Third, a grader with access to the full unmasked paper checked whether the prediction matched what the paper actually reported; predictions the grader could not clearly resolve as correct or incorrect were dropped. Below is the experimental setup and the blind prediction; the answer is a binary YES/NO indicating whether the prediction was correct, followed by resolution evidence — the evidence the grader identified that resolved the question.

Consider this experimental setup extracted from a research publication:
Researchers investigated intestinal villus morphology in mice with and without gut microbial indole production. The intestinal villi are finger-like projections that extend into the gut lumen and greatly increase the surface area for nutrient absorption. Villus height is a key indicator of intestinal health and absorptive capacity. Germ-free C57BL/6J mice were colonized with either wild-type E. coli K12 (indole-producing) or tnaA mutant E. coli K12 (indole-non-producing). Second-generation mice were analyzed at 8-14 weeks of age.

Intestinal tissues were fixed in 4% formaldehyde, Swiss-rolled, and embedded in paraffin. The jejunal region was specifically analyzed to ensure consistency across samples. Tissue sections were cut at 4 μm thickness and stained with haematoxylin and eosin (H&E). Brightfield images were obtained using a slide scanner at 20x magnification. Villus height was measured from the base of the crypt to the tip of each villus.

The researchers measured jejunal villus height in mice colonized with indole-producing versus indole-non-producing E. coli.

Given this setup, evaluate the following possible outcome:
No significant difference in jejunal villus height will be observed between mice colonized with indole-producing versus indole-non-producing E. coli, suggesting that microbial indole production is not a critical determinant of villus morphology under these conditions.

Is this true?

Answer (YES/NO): YES